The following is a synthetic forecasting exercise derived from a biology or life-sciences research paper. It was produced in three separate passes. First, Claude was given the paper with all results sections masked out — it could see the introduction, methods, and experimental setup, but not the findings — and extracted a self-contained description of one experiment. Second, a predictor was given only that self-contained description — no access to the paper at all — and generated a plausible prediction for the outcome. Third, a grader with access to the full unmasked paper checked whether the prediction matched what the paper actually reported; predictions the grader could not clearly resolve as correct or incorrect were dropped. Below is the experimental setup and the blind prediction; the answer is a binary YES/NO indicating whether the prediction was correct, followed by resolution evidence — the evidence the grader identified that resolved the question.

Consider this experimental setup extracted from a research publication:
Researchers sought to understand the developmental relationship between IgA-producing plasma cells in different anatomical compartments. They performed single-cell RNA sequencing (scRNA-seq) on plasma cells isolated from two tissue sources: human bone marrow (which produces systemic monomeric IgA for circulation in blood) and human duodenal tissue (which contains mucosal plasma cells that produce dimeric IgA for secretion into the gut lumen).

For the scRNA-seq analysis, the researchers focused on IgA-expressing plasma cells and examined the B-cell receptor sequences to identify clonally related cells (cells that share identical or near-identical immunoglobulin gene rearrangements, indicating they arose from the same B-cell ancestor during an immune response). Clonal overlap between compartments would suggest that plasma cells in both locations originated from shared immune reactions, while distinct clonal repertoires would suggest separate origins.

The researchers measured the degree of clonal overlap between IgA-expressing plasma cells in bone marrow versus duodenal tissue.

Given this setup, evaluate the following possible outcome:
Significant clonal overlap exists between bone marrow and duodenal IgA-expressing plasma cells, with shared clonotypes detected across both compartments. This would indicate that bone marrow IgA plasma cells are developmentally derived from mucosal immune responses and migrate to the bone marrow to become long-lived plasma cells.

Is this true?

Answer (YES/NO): NO